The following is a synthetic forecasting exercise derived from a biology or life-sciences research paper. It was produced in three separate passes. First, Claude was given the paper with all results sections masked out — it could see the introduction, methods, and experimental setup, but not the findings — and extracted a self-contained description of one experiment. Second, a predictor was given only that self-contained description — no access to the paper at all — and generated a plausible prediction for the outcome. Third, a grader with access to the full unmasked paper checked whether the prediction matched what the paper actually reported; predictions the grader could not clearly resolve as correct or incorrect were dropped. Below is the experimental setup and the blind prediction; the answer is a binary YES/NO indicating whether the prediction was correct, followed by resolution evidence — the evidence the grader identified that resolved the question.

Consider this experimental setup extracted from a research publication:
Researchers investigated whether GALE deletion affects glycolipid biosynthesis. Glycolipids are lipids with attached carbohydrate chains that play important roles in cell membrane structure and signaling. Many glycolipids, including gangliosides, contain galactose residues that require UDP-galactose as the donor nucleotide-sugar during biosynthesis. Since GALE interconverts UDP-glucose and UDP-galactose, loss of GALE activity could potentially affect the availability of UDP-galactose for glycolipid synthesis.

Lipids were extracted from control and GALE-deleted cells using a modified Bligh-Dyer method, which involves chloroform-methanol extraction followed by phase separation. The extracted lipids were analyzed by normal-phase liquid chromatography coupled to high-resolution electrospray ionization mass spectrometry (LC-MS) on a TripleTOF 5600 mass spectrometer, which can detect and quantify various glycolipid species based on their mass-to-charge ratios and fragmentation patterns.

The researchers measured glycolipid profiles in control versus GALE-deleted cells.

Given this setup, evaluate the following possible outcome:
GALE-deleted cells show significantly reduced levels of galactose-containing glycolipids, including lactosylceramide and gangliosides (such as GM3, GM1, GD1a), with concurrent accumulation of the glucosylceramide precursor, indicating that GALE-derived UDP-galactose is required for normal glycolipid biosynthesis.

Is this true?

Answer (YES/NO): NO